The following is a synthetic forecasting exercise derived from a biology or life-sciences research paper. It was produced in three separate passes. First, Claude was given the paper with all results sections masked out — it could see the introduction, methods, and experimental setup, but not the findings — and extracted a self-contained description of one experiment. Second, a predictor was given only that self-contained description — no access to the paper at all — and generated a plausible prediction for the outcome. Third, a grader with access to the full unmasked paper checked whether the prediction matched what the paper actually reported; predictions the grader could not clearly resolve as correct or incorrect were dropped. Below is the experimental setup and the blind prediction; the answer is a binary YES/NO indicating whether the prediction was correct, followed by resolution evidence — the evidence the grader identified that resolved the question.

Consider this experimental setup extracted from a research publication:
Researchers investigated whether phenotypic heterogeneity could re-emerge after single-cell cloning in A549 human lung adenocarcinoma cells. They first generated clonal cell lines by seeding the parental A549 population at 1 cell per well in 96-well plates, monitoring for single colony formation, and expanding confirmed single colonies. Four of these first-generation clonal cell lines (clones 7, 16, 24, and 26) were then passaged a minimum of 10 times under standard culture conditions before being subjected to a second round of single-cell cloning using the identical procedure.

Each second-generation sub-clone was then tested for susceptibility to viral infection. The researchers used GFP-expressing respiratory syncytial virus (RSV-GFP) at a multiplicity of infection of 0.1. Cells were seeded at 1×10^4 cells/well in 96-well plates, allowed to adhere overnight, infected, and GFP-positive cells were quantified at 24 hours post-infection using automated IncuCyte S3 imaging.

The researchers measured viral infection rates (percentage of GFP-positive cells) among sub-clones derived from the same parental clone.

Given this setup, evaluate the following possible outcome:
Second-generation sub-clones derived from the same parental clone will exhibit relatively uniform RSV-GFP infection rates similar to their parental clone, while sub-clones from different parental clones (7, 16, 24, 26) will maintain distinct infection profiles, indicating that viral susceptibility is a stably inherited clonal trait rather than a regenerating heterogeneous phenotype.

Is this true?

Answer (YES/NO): NO